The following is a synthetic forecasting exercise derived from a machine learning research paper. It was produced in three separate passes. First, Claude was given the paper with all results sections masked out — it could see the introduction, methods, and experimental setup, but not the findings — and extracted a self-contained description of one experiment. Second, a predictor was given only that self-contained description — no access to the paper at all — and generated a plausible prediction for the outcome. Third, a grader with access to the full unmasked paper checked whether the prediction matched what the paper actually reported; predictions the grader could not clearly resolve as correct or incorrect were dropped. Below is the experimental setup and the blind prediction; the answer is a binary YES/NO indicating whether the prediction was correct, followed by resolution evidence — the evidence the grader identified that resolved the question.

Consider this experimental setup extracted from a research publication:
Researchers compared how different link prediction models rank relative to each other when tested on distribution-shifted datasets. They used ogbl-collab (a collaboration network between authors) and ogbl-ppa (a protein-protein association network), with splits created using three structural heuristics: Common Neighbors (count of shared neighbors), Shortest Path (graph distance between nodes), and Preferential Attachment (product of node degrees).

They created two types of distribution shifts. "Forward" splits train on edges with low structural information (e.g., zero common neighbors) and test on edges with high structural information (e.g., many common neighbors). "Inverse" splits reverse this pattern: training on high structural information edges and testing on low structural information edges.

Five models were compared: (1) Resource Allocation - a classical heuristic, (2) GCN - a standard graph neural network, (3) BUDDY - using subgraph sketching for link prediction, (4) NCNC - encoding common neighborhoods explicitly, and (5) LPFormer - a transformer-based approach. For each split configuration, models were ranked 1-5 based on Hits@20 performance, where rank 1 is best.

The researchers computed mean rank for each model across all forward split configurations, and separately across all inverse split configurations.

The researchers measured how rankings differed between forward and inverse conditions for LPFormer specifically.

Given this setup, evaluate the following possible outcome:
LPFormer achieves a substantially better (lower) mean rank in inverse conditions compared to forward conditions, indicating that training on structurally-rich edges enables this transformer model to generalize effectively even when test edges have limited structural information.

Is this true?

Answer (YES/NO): YES